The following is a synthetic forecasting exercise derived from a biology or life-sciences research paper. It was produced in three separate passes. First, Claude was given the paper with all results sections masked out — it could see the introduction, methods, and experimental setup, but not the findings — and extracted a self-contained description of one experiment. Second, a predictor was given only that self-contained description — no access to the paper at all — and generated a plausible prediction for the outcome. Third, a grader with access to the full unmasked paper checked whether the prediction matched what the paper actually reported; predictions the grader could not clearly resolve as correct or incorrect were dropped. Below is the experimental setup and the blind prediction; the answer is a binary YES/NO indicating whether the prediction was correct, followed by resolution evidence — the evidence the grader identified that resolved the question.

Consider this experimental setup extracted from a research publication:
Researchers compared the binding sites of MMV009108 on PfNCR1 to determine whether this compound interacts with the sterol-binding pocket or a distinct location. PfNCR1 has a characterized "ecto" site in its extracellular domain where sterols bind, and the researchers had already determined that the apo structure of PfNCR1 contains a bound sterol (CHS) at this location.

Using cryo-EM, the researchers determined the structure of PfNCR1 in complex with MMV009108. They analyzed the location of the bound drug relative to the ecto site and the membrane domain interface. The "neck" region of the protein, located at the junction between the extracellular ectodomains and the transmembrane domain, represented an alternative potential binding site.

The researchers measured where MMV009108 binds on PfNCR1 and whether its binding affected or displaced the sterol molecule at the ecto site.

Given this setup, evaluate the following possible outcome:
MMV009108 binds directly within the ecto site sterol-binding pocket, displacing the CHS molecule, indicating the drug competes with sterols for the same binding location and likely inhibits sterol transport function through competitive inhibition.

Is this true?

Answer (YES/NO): NO